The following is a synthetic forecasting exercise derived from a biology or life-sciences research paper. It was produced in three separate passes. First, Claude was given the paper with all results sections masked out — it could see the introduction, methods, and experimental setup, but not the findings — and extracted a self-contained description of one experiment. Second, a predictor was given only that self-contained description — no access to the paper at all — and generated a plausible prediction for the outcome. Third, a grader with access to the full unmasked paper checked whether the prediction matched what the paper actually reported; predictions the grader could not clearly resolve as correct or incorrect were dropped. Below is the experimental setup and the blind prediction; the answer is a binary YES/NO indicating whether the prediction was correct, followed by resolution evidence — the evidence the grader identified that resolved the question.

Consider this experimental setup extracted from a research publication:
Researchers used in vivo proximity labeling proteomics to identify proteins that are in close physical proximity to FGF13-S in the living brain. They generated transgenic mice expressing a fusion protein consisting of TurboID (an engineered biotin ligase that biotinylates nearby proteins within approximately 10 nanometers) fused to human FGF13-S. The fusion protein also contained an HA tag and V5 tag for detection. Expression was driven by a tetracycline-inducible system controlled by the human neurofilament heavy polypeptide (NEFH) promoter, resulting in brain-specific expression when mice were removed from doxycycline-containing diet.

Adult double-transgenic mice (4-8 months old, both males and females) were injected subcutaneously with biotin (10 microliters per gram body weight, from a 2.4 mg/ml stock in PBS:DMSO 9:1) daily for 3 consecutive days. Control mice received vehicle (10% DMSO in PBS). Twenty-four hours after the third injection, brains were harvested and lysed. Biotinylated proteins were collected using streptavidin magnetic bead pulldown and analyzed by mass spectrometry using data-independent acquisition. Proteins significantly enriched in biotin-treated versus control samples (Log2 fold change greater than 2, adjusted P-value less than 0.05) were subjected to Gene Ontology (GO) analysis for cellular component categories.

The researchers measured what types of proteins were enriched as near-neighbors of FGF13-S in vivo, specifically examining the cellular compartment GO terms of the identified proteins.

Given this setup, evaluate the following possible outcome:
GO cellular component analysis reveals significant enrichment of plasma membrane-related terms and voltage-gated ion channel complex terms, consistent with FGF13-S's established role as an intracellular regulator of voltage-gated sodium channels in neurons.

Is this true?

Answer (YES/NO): NO